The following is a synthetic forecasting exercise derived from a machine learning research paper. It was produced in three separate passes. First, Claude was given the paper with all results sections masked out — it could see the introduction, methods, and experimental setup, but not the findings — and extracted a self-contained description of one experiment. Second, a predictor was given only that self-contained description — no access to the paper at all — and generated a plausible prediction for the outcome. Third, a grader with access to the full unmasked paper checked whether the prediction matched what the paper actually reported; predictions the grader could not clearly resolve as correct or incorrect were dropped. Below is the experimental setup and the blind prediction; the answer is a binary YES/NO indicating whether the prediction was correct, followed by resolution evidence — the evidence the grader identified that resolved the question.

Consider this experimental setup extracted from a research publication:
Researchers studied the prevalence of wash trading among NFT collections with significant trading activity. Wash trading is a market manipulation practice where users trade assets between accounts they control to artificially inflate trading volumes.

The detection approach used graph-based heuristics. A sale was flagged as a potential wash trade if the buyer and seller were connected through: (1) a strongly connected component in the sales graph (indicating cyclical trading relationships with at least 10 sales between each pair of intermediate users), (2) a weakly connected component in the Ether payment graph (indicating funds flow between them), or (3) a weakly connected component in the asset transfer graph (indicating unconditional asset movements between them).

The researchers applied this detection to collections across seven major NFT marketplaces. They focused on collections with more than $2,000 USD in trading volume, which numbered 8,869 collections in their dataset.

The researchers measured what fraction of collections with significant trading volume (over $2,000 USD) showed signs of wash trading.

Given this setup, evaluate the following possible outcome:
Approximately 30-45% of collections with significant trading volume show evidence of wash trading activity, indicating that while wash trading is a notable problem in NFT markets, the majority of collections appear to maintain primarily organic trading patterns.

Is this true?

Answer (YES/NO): NO